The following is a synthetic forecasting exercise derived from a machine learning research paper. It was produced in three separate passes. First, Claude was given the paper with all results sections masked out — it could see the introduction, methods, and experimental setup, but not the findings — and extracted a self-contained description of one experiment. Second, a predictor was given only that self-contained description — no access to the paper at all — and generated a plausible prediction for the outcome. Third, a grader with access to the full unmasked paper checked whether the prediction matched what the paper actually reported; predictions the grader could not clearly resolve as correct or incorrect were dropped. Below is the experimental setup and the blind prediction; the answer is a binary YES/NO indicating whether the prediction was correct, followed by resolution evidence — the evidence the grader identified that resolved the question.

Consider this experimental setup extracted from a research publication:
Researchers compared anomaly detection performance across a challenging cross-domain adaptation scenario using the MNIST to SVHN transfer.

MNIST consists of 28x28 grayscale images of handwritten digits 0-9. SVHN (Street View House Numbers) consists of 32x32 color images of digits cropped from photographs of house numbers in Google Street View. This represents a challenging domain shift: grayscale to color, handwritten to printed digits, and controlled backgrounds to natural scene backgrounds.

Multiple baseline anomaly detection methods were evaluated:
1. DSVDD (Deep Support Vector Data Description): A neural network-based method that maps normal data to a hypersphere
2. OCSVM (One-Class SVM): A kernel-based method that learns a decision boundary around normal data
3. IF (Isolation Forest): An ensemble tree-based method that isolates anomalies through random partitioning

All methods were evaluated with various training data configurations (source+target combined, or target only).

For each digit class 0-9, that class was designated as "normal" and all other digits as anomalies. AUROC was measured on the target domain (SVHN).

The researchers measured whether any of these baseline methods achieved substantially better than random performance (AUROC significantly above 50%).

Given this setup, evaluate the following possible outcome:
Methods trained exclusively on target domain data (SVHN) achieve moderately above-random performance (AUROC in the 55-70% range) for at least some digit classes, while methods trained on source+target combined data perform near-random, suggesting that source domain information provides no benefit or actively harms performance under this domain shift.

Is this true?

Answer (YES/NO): NO